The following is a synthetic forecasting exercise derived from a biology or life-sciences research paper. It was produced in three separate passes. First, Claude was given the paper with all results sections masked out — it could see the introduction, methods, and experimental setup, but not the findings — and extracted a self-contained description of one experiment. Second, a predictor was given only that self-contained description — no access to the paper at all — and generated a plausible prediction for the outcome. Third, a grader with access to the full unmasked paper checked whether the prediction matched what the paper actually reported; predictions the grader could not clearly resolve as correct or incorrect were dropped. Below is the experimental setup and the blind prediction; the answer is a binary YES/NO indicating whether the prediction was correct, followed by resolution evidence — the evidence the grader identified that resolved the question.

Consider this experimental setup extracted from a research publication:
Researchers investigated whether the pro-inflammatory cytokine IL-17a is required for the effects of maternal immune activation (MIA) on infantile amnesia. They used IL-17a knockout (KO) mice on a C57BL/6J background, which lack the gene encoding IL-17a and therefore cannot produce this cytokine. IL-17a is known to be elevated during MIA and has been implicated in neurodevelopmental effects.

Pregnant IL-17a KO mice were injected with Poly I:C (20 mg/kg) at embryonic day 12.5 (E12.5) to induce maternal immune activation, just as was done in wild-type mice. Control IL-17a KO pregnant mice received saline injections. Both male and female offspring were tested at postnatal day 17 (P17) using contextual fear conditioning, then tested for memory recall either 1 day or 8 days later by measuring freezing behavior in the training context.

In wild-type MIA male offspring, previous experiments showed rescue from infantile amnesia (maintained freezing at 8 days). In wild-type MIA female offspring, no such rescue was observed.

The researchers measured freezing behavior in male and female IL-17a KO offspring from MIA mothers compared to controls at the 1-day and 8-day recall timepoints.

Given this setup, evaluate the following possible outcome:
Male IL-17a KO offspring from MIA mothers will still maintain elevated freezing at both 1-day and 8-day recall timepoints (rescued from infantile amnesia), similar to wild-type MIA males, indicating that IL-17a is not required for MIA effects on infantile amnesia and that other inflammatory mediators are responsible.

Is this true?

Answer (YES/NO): NO